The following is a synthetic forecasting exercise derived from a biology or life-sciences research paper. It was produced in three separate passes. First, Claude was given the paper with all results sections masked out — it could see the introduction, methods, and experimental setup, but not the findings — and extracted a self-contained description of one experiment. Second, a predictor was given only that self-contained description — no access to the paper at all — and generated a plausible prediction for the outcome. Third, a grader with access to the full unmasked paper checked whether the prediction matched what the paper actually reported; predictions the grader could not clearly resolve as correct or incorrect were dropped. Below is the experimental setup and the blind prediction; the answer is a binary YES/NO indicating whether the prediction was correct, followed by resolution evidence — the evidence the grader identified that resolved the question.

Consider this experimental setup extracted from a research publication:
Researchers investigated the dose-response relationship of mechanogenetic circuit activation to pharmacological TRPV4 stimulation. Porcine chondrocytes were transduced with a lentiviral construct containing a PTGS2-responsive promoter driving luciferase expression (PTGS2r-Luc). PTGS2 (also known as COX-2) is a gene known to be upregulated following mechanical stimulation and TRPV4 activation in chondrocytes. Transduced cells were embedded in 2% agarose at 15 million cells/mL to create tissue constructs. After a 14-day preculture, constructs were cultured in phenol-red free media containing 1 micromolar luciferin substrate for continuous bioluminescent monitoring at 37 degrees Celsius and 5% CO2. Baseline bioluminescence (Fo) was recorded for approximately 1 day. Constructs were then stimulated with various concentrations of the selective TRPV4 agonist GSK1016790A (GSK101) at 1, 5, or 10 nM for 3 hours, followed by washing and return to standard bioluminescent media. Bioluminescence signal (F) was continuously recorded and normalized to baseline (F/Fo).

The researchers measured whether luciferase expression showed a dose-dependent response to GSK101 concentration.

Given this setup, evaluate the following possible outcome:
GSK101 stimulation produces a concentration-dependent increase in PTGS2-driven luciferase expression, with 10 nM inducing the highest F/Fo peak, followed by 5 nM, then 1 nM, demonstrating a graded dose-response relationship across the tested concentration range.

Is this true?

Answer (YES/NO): NO